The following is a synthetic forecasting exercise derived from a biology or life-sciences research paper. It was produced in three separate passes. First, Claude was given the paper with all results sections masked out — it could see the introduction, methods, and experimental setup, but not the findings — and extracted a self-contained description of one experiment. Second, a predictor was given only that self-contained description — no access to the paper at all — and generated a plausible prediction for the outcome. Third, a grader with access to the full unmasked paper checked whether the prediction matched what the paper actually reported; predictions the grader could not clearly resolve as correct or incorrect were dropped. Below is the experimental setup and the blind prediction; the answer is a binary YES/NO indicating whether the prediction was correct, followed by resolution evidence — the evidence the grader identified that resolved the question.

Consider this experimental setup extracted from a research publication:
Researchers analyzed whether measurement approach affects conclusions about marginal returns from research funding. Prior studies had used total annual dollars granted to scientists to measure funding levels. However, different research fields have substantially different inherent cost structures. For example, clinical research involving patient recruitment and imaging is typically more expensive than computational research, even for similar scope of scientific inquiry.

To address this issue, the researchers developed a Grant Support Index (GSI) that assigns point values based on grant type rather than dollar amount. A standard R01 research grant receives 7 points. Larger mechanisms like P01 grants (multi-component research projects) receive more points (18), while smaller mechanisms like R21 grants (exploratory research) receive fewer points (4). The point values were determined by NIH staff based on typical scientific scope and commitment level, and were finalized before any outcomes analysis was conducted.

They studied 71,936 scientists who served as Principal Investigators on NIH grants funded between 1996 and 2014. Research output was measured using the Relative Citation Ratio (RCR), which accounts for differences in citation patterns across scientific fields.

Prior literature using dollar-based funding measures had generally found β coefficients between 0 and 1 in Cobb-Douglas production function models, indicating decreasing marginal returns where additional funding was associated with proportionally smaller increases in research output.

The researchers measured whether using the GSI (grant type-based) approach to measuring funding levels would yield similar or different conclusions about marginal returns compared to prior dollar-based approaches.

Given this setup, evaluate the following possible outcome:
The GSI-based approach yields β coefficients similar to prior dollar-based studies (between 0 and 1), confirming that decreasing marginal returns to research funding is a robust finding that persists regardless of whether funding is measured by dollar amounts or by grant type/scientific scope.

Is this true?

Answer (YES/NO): YES